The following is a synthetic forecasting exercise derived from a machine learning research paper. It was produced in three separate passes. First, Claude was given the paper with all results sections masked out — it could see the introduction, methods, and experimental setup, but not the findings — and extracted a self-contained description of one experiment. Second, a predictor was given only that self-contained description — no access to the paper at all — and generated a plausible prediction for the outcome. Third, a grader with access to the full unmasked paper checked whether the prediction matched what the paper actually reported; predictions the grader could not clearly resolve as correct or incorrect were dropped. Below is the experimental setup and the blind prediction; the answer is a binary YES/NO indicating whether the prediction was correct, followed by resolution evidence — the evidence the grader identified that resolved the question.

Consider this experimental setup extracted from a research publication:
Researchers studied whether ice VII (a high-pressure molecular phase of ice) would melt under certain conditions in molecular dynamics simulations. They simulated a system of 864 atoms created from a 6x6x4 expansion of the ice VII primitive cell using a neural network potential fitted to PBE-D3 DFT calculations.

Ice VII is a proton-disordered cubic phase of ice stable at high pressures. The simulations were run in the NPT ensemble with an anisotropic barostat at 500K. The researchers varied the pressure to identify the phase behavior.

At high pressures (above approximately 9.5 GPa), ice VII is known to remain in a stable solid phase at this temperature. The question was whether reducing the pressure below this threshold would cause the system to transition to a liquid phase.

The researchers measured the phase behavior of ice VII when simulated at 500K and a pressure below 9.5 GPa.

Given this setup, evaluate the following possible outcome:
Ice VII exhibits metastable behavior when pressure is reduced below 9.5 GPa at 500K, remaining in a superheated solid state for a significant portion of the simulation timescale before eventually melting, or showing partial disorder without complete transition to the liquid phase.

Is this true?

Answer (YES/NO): NO